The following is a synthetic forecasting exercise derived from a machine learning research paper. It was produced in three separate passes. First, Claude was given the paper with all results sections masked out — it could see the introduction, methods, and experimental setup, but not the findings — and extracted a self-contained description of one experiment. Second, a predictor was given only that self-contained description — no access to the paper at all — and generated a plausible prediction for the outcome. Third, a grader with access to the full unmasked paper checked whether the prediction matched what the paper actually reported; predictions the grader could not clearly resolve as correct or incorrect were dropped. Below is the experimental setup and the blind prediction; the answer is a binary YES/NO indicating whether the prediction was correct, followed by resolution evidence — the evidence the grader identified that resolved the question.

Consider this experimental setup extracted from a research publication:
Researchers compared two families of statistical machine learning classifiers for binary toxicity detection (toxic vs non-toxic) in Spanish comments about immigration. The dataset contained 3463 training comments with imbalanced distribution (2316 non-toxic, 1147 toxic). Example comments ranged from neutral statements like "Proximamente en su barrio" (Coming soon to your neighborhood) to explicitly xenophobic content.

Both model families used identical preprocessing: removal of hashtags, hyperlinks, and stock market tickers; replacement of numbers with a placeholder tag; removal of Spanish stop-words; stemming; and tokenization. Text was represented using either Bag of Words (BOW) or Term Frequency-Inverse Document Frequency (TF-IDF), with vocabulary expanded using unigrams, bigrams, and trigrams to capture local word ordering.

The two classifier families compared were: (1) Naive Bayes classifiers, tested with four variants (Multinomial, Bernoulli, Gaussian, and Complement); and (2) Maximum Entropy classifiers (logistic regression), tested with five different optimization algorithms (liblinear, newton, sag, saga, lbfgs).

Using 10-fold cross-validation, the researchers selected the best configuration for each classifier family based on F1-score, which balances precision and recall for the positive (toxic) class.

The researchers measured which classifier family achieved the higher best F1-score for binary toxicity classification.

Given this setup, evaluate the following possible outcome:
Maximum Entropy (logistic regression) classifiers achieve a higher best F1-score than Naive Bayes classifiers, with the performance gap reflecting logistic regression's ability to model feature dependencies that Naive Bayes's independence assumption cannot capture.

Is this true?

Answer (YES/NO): NO